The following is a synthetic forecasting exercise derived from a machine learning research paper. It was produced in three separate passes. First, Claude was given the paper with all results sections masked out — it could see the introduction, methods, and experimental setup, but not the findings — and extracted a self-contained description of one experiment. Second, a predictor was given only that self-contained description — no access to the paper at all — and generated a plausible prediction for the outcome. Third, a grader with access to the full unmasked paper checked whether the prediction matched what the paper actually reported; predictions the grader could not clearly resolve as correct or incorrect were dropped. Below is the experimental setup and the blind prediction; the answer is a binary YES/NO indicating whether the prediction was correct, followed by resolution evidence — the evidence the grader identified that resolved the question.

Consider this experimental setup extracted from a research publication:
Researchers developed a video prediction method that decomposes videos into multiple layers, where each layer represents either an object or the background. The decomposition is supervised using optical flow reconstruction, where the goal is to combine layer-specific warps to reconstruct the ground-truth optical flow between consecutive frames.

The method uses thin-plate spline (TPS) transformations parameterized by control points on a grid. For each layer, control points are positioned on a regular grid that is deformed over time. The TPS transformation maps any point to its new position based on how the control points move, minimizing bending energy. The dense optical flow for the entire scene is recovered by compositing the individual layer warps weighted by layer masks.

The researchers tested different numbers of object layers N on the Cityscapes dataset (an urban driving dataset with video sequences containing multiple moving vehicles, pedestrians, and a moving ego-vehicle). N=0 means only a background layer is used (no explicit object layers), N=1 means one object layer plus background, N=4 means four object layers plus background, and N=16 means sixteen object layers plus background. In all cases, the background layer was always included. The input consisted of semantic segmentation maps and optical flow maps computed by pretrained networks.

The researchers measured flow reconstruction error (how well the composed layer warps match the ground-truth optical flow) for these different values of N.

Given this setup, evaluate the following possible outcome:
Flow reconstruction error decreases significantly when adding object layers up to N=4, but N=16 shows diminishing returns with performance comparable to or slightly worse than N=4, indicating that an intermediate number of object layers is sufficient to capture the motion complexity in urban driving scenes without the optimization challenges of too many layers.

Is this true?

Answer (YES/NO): NO